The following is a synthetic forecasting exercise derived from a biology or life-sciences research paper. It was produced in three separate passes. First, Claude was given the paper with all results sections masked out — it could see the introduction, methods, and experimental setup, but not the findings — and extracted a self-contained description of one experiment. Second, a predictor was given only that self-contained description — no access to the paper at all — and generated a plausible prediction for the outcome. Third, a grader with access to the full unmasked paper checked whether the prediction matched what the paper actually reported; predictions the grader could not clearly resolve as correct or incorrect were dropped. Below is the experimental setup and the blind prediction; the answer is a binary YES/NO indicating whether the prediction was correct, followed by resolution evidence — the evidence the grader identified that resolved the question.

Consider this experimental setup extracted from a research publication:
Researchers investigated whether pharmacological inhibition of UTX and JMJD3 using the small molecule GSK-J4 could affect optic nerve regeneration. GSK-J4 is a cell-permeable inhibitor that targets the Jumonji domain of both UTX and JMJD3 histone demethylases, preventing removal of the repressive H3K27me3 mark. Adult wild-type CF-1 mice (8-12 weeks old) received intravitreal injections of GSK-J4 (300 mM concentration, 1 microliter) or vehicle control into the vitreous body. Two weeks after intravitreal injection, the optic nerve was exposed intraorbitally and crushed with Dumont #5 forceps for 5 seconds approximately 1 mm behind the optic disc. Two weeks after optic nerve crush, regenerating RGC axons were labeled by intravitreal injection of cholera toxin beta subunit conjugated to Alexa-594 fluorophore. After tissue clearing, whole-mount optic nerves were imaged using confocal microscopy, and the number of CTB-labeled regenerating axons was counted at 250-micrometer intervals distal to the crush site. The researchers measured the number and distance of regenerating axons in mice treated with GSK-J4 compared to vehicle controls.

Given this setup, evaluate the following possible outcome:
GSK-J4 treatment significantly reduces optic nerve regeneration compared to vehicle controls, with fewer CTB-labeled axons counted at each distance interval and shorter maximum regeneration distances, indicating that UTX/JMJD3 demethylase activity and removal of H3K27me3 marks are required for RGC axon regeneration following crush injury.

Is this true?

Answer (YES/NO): NO